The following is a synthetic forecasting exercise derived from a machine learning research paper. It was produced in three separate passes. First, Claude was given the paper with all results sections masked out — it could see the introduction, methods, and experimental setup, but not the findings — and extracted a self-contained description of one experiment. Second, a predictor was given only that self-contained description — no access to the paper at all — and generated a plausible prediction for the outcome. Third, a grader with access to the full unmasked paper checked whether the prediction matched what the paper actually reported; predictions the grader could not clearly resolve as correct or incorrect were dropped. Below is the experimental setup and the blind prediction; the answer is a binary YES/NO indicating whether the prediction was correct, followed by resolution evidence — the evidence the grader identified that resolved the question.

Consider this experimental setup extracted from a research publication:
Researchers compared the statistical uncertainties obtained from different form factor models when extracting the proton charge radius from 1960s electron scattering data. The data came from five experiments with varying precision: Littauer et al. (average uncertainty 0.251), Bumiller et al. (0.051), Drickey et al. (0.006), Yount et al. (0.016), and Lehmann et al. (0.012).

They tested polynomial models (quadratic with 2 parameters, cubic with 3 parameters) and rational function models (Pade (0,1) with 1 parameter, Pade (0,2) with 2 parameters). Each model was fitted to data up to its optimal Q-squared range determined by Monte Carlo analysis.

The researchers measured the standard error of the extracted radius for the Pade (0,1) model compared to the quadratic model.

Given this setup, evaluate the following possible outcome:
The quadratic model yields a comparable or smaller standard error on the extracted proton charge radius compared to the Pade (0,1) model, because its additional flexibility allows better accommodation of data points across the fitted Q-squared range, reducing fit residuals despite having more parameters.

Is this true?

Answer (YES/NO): NO